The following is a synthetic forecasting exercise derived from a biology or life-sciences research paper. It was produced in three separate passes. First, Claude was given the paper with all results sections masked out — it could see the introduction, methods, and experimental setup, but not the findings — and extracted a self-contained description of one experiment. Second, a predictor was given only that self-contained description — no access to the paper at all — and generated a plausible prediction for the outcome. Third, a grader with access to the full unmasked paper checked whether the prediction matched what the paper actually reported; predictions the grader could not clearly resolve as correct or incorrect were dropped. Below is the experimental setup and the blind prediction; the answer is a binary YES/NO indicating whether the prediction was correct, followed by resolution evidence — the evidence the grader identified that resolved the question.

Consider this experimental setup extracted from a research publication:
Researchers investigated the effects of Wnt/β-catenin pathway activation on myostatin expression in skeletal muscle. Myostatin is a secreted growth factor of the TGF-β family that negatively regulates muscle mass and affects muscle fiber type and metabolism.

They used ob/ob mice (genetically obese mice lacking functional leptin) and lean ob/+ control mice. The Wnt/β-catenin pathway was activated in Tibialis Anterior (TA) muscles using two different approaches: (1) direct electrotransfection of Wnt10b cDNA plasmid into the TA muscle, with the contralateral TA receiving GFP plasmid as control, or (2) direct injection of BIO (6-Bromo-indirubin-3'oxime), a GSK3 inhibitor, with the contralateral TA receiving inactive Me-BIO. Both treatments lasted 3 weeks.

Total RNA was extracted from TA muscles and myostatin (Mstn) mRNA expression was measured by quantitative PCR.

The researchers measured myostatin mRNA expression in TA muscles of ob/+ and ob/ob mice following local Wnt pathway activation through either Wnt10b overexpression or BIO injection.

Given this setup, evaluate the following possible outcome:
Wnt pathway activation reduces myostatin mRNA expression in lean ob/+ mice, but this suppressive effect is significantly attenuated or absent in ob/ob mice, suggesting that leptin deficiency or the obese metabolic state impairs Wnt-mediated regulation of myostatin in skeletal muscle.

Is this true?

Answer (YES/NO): NO